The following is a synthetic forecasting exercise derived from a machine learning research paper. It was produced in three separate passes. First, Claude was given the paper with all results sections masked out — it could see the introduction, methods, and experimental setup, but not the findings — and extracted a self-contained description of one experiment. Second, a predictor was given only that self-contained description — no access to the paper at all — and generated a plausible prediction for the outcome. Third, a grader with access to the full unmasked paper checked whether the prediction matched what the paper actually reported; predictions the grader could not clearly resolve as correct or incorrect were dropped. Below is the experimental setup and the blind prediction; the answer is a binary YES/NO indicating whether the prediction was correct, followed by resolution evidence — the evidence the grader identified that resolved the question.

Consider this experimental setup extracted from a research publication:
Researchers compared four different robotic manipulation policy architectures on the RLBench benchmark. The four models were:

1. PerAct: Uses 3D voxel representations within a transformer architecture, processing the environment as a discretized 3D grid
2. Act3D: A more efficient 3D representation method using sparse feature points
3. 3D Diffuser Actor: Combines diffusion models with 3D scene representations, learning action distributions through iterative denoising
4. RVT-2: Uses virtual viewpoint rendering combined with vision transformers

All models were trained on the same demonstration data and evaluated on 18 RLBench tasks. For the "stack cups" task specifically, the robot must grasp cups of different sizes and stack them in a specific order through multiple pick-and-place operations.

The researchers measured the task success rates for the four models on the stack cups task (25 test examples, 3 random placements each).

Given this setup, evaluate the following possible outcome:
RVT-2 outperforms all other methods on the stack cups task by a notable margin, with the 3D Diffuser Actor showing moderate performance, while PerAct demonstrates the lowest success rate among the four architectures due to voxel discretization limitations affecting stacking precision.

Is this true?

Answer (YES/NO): YES